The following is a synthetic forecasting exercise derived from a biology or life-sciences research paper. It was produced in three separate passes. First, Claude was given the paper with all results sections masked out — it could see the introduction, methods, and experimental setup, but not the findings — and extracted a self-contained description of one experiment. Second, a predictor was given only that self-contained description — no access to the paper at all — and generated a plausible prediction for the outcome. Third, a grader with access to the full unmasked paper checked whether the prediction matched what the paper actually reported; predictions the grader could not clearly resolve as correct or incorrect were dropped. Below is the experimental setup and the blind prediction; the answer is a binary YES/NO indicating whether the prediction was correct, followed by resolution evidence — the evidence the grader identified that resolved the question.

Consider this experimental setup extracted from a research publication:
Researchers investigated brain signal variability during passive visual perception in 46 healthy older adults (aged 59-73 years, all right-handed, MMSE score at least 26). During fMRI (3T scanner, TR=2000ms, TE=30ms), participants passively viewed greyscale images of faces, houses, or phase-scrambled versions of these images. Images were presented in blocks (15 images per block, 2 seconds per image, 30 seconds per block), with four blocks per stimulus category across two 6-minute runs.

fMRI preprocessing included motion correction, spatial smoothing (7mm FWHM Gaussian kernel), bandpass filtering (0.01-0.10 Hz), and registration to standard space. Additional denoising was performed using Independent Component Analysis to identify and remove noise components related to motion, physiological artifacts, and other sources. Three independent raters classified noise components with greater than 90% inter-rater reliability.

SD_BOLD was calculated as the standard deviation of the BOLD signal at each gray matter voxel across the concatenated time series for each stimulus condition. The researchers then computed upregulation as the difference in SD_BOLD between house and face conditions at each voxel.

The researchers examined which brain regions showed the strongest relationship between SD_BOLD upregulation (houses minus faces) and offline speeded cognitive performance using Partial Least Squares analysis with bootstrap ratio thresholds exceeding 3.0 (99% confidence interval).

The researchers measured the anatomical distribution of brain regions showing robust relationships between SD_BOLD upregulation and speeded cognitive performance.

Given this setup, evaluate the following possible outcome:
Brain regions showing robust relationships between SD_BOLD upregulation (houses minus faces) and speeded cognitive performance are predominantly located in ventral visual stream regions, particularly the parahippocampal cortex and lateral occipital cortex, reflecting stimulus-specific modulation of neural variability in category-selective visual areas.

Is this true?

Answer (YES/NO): NO